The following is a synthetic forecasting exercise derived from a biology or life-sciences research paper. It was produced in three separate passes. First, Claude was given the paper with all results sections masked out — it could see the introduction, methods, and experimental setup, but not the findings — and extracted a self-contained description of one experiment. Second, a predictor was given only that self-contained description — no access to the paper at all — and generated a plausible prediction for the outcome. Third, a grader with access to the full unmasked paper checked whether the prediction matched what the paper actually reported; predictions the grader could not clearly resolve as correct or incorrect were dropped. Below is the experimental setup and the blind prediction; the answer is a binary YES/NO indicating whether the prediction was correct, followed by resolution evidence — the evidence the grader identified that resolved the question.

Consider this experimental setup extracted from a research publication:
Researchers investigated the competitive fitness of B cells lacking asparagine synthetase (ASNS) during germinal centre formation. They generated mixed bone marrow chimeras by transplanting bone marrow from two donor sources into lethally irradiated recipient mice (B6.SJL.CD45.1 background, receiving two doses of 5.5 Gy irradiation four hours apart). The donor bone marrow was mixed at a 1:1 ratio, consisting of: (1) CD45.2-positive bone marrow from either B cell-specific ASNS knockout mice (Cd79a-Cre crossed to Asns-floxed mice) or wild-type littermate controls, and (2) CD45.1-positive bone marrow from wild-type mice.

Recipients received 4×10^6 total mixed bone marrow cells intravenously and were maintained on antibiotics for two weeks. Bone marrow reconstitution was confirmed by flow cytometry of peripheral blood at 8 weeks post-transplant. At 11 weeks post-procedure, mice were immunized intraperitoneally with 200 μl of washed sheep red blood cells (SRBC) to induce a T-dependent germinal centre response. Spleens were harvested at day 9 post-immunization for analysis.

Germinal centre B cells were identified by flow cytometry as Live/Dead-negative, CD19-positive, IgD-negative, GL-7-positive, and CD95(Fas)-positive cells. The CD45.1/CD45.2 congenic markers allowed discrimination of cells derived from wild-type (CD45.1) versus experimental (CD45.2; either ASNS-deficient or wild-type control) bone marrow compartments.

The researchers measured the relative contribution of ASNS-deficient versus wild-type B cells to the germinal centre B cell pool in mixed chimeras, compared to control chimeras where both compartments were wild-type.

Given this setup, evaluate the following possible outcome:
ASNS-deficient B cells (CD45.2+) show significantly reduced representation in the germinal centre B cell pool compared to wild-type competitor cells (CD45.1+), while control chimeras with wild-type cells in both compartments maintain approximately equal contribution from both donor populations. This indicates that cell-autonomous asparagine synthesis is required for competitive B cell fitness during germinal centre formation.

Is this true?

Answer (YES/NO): YES